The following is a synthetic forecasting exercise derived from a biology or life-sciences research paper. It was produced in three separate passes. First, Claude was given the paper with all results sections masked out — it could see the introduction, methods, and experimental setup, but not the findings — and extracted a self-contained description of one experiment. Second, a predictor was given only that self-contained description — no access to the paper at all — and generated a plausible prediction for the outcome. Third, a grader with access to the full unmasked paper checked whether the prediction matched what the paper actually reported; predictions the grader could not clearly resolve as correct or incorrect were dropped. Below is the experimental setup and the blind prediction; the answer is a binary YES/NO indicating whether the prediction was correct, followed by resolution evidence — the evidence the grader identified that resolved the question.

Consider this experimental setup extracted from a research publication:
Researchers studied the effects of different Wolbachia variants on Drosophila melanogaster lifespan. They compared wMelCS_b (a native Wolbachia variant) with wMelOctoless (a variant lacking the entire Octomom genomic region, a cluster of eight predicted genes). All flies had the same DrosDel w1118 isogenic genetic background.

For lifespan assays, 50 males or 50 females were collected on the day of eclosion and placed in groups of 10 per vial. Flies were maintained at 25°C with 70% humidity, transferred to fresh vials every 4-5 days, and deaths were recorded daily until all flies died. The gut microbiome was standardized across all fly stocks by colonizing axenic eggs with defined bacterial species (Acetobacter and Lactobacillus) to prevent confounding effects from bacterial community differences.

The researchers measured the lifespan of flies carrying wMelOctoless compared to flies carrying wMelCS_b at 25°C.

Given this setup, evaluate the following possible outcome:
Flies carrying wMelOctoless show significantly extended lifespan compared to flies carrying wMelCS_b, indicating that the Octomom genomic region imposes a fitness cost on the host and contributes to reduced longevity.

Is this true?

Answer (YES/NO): NO